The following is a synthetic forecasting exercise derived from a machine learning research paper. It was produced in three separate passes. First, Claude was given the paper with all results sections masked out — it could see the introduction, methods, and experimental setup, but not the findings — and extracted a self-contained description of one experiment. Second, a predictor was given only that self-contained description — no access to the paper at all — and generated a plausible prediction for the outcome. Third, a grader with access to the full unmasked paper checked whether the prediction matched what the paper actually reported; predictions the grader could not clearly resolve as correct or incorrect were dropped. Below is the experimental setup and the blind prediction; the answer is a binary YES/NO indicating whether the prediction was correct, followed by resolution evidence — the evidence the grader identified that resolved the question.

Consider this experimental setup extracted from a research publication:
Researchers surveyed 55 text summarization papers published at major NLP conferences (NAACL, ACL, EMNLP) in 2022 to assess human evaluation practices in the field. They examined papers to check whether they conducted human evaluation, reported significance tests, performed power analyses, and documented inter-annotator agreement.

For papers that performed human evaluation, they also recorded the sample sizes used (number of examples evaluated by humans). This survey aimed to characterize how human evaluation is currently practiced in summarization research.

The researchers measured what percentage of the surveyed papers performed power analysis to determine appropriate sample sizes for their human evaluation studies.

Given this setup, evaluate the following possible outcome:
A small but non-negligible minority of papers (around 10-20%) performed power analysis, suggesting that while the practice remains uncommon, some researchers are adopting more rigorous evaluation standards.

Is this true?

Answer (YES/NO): NO